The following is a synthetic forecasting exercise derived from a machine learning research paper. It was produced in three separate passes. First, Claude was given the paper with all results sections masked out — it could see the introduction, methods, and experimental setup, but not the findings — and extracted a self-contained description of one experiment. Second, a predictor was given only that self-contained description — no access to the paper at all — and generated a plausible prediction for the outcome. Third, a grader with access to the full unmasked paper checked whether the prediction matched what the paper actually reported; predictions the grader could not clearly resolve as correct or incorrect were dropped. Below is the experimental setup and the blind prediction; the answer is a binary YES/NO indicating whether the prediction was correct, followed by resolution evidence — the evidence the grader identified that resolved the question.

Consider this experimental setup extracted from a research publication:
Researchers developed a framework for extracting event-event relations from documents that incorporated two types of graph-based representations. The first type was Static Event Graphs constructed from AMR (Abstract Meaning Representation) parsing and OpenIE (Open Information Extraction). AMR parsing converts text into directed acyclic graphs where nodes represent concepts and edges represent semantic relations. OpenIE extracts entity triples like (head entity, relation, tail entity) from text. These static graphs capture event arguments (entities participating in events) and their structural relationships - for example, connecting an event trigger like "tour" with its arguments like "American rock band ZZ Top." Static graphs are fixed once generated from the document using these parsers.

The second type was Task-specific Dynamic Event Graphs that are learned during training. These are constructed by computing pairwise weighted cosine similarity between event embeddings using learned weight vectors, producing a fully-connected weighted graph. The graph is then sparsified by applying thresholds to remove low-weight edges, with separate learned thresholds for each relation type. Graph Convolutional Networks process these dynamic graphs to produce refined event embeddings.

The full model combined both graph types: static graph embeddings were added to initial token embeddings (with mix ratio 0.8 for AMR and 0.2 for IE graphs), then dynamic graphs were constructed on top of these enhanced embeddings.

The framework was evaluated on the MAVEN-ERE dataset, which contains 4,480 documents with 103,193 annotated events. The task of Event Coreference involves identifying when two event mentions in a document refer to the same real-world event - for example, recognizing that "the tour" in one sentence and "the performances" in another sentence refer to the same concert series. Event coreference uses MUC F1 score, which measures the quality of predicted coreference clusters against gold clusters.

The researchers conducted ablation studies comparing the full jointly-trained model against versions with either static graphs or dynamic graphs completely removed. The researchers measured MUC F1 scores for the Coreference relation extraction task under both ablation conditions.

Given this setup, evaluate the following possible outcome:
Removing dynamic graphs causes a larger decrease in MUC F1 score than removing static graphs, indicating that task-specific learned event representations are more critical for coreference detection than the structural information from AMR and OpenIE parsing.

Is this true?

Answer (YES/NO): NO